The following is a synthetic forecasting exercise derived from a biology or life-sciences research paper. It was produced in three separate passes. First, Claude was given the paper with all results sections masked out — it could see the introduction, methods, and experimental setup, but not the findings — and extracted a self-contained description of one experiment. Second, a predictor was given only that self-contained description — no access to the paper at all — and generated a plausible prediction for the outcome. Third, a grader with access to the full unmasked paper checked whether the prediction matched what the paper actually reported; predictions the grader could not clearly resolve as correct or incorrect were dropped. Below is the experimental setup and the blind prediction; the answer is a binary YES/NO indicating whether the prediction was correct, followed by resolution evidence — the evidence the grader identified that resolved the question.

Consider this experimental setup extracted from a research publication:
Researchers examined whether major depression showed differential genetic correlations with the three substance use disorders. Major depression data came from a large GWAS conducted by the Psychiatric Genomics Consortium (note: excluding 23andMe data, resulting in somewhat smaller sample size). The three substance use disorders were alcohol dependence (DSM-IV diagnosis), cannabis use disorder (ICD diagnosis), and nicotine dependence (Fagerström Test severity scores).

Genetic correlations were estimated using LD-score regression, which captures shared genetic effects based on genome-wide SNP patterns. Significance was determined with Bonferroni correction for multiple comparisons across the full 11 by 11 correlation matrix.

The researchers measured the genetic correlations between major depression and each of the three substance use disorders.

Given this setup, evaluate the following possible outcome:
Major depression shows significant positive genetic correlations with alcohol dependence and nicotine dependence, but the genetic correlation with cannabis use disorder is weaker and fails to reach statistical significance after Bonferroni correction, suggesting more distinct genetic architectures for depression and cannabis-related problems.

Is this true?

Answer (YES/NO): YES